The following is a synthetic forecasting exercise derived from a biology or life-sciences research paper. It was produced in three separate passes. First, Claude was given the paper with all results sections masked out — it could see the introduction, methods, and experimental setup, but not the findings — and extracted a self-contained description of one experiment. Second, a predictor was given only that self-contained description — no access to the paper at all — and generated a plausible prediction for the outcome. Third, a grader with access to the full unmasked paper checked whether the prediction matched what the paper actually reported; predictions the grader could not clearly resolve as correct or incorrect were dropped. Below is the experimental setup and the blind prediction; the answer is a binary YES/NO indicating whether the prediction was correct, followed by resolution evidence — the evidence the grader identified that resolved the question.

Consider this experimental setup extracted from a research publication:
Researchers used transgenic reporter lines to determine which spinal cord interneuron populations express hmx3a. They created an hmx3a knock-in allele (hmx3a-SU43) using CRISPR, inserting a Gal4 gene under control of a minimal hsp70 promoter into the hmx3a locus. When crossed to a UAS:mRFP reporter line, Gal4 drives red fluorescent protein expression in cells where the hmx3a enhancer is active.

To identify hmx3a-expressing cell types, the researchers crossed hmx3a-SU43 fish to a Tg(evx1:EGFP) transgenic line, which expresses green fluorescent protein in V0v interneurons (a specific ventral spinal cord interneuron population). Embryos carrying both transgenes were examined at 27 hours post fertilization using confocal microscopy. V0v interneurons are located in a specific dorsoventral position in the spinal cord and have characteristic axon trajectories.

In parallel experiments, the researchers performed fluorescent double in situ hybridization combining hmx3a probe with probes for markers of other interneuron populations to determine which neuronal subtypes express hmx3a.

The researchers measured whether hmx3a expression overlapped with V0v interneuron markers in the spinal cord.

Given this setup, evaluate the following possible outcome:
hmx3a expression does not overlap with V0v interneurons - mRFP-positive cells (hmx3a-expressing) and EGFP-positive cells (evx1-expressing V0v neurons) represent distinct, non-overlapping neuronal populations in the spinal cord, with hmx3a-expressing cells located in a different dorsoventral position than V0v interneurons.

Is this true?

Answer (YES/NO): YES